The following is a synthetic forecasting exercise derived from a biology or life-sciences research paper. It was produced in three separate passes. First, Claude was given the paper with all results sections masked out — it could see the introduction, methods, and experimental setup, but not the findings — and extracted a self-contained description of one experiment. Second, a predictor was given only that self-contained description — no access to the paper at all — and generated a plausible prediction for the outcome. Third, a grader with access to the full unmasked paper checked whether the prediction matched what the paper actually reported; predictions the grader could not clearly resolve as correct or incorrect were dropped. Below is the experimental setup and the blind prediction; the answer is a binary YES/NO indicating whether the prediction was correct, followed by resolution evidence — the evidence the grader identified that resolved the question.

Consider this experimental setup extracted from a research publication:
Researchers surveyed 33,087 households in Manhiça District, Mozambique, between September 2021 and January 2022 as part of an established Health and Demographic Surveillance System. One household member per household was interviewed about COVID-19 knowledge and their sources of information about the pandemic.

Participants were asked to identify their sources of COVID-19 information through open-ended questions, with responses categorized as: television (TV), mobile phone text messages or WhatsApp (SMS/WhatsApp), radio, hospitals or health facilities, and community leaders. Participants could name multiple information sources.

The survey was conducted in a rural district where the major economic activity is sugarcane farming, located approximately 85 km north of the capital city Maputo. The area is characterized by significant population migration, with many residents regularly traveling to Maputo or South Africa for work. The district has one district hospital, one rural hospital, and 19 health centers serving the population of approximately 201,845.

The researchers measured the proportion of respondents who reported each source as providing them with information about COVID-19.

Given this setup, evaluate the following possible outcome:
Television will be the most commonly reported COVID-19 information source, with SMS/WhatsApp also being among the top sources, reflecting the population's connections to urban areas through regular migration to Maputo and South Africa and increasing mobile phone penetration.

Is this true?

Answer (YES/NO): NO